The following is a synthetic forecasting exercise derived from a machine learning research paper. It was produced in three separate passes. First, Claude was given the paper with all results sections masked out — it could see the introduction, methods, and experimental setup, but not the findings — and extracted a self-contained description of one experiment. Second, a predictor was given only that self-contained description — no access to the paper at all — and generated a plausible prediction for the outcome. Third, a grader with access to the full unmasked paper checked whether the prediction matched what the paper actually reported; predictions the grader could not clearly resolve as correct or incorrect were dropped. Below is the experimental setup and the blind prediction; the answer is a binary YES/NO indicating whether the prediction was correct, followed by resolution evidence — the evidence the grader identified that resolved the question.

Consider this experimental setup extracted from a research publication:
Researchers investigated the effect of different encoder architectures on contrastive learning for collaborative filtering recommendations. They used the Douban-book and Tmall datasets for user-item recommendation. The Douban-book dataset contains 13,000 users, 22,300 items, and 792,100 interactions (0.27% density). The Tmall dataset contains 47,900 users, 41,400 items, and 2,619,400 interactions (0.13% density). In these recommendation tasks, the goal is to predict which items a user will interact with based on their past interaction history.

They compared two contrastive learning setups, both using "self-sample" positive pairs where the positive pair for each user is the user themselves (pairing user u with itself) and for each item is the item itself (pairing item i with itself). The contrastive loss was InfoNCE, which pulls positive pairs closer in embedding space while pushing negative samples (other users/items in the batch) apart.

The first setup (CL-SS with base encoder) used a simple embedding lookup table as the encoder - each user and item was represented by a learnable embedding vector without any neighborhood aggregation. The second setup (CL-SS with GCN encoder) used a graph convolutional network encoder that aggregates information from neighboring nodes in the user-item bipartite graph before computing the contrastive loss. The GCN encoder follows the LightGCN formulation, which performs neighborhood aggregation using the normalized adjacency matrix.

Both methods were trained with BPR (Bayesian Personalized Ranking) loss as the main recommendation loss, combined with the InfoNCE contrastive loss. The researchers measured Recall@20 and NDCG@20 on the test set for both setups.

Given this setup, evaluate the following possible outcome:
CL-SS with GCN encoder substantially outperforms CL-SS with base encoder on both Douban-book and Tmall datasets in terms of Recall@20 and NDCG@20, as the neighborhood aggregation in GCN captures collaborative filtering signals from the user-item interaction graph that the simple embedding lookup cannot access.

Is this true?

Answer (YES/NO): YES